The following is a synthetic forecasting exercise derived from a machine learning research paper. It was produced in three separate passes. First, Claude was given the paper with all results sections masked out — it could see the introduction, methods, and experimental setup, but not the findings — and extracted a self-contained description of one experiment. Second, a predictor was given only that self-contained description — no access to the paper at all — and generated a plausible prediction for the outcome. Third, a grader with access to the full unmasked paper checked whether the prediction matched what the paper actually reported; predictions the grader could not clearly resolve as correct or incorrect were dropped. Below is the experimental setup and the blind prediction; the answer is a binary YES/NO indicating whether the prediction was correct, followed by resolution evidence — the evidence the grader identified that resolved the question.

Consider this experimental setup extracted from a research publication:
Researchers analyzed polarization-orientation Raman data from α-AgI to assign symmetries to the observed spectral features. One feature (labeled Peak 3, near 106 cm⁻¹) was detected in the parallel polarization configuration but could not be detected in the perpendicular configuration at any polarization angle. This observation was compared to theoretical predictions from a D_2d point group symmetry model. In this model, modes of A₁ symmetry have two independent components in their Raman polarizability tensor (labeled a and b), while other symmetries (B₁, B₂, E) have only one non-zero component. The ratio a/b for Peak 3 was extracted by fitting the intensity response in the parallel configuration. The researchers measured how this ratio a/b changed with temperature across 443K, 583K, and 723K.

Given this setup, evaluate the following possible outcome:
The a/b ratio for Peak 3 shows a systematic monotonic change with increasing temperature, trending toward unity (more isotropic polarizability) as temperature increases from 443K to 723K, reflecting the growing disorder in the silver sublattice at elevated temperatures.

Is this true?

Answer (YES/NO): YES